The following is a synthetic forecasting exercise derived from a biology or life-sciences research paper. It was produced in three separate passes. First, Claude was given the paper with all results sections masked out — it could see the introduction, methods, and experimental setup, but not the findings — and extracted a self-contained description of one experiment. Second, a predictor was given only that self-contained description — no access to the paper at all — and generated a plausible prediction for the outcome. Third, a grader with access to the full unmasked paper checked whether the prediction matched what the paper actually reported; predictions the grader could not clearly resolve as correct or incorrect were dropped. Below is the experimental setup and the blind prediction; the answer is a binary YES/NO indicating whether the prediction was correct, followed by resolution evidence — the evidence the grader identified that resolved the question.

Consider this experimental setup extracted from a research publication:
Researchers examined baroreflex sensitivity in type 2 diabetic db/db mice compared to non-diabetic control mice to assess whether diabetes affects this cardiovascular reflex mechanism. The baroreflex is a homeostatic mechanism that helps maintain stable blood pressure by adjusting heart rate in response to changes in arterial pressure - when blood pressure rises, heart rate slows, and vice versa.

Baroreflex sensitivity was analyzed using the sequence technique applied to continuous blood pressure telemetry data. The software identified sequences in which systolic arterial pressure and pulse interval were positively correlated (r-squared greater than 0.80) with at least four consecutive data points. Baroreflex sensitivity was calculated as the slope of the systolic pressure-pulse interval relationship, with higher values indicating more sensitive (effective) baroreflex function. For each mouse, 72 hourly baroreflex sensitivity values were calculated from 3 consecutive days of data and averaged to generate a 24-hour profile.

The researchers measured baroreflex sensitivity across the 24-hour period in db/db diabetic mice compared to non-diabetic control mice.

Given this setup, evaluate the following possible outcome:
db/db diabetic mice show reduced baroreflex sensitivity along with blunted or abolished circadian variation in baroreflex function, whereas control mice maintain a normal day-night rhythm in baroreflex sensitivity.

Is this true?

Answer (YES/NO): YES